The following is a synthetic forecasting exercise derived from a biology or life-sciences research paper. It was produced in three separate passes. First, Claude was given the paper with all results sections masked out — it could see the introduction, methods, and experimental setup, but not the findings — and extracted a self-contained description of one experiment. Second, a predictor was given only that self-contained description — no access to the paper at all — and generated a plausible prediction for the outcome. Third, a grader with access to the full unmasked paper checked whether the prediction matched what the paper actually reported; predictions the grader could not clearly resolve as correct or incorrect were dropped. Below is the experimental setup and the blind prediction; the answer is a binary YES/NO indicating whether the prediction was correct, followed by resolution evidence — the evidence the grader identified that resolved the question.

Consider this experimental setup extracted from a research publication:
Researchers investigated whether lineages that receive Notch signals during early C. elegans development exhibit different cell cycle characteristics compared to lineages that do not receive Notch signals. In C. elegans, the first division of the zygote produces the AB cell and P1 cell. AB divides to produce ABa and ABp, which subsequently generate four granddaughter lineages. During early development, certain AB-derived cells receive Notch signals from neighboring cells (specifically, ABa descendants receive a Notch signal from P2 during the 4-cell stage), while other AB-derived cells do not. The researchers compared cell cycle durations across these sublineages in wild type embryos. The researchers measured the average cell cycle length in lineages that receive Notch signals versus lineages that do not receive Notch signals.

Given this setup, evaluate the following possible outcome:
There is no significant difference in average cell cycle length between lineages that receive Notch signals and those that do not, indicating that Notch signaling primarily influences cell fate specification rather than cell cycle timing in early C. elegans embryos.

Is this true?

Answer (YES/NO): NO